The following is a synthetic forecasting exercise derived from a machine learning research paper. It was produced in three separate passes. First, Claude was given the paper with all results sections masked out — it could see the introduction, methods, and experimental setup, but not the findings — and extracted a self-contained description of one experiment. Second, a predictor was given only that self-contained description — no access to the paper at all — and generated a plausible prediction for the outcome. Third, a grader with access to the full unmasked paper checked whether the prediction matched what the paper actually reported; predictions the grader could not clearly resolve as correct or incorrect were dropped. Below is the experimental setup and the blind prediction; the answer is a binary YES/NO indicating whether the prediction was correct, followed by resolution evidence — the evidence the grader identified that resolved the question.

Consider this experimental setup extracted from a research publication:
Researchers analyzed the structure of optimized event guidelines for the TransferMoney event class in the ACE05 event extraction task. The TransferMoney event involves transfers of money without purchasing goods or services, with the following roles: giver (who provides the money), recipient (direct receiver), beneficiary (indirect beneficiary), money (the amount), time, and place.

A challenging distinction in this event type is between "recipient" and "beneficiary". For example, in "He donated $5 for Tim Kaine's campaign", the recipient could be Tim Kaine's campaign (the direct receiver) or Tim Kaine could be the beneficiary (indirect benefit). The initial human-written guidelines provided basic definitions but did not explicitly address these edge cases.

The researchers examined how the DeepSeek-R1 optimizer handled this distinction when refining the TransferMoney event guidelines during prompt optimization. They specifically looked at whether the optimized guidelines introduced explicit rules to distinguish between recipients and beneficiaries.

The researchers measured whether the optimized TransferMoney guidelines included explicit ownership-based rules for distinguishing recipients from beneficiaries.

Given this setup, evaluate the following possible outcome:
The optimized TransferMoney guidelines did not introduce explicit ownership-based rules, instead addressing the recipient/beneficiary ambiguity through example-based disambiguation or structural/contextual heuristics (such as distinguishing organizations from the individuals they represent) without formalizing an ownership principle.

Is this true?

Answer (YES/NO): NO